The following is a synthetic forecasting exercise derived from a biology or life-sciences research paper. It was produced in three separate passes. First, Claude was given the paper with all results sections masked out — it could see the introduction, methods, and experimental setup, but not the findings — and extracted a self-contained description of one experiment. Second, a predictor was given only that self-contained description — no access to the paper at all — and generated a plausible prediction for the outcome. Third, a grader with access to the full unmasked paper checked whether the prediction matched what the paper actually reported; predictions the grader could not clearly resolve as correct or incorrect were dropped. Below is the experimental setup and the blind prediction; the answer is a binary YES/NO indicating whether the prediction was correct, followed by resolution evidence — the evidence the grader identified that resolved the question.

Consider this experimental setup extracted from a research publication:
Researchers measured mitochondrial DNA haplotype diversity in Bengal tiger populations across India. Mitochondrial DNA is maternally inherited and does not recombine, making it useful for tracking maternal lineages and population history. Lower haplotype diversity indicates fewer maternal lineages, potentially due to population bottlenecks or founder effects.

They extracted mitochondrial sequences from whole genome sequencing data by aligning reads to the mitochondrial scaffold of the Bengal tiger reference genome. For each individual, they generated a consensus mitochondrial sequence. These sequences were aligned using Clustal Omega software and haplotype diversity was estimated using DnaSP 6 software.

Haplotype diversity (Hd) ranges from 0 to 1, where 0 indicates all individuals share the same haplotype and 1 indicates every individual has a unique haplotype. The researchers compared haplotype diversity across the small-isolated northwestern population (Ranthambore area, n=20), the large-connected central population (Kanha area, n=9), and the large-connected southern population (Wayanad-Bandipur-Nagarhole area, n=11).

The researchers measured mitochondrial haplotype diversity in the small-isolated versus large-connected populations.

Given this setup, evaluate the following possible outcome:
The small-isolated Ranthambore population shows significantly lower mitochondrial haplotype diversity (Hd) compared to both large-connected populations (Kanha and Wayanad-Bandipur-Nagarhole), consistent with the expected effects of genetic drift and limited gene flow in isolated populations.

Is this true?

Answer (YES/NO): YES